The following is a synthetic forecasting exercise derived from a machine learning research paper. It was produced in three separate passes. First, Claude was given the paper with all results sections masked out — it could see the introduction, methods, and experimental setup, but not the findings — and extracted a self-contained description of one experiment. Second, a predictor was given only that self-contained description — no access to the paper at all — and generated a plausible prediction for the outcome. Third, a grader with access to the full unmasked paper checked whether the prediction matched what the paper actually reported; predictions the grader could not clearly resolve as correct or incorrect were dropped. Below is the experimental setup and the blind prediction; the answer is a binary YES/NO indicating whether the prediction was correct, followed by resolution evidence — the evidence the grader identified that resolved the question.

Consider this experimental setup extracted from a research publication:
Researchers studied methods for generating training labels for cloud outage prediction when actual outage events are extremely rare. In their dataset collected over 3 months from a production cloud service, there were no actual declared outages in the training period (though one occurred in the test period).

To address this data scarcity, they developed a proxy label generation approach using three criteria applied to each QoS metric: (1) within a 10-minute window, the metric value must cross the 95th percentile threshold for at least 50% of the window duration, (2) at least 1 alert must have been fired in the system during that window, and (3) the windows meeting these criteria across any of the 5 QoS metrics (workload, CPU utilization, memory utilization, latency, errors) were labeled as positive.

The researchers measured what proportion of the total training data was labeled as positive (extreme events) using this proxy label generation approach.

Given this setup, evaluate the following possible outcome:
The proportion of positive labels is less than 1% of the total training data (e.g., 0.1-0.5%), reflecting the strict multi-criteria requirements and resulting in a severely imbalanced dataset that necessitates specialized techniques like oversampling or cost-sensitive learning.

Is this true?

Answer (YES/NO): NO